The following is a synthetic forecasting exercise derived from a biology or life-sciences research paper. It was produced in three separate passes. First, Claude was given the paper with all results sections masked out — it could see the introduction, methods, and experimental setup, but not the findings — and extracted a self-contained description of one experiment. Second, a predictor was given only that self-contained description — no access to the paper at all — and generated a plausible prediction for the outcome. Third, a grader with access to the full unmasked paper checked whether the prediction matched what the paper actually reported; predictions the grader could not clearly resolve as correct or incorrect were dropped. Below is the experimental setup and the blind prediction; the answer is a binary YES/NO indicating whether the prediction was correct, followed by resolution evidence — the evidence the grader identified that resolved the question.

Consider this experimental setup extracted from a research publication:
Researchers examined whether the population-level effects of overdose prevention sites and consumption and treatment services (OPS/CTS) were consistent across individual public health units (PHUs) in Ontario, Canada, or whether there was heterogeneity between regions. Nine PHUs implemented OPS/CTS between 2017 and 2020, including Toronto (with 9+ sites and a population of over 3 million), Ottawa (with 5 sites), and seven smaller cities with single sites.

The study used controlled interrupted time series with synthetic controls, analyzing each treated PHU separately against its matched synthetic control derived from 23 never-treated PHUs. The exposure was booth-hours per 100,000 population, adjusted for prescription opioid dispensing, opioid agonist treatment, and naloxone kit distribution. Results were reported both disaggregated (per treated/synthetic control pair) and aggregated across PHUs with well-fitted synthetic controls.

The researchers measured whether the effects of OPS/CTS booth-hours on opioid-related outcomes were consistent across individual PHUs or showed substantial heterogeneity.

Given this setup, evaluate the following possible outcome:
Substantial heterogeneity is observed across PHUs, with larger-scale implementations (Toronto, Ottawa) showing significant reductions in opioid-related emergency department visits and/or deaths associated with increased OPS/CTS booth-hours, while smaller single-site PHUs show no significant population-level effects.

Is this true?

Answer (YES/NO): NO